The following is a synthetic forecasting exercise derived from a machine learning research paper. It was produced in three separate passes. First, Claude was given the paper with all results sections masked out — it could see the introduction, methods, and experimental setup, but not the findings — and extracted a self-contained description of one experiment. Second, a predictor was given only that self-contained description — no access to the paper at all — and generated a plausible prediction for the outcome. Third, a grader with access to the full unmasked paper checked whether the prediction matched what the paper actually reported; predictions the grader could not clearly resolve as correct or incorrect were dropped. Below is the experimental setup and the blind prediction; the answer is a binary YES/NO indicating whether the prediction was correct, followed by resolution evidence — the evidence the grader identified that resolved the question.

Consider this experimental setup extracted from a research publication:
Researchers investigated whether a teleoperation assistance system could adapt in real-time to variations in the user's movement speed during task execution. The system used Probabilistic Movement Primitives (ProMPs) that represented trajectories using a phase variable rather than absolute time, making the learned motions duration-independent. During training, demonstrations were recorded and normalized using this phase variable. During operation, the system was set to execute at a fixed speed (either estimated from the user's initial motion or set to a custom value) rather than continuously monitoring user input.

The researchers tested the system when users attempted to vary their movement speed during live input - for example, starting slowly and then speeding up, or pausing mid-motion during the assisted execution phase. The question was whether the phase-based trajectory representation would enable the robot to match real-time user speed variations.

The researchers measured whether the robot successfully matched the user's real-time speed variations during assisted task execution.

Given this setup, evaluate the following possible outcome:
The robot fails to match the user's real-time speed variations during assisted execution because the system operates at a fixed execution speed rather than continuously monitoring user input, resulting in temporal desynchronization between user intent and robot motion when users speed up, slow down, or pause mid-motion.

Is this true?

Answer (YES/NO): YES